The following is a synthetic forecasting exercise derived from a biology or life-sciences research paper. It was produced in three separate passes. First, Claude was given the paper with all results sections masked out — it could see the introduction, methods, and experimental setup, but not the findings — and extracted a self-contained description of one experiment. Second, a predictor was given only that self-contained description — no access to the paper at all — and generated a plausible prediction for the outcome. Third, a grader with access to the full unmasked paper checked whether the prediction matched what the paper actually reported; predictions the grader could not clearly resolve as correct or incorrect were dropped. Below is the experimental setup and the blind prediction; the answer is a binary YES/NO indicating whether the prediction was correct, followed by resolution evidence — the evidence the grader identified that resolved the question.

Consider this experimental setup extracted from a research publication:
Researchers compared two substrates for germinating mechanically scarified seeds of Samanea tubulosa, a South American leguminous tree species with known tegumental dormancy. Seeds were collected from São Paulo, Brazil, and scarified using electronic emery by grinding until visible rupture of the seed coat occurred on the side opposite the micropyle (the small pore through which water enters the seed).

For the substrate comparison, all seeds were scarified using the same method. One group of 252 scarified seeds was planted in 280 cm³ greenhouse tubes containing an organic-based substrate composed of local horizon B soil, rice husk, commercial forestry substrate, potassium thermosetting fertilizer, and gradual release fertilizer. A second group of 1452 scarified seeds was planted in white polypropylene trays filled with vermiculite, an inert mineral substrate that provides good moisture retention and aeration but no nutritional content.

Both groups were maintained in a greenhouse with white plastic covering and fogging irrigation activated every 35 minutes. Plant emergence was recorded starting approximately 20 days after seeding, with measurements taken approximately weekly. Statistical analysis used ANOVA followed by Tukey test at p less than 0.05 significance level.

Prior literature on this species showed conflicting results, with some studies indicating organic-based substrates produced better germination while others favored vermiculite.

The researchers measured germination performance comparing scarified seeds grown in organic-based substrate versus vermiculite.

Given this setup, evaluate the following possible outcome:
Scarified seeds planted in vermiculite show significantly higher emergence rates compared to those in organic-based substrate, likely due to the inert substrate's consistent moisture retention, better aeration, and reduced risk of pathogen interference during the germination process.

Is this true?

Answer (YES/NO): YES